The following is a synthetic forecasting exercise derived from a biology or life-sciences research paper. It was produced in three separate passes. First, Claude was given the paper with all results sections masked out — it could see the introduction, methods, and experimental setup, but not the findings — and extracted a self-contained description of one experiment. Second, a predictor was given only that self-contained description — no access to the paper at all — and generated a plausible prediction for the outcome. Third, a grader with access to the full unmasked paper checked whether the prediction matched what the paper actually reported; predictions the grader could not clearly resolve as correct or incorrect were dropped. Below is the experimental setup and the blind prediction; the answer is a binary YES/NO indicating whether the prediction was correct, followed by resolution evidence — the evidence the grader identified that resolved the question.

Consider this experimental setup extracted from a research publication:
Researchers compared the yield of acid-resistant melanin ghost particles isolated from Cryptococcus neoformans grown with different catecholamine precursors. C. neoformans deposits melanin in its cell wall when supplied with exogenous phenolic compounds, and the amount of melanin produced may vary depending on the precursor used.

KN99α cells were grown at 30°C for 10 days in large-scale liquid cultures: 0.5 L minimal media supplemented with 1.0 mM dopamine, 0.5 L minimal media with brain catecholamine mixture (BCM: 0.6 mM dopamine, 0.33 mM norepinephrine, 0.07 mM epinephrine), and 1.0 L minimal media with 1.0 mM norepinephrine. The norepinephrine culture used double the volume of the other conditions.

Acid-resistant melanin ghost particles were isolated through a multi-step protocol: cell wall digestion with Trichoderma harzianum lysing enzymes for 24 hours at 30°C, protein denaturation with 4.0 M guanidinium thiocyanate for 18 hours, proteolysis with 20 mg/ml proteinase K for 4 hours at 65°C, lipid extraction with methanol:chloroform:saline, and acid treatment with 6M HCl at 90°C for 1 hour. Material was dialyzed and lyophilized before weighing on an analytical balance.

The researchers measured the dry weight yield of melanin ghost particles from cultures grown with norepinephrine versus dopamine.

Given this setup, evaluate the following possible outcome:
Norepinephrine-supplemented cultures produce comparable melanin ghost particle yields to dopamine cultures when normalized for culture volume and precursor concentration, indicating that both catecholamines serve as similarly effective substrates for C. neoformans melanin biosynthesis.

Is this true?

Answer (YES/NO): NO